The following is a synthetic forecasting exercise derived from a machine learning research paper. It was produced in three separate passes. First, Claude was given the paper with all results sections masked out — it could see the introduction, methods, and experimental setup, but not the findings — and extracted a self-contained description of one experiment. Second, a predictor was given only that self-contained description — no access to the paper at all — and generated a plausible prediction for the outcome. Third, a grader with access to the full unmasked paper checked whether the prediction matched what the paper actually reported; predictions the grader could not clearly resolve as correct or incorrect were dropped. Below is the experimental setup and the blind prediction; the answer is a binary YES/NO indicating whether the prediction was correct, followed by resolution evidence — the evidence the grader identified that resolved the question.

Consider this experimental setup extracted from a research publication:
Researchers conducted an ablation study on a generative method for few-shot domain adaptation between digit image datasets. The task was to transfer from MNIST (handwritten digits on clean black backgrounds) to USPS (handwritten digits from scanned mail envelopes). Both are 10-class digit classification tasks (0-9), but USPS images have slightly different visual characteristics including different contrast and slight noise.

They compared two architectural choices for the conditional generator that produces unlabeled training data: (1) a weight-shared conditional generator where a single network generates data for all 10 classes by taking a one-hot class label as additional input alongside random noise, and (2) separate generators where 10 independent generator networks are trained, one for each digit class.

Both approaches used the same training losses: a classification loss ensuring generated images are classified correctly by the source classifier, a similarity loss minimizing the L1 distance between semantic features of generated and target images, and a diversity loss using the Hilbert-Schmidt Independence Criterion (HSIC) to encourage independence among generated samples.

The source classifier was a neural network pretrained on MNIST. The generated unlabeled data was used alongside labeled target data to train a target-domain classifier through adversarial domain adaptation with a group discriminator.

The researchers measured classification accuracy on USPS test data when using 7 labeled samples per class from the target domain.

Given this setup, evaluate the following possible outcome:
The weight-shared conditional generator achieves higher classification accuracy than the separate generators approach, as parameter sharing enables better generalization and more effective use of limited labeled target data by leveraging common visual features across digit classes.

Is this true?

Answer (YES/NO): YES